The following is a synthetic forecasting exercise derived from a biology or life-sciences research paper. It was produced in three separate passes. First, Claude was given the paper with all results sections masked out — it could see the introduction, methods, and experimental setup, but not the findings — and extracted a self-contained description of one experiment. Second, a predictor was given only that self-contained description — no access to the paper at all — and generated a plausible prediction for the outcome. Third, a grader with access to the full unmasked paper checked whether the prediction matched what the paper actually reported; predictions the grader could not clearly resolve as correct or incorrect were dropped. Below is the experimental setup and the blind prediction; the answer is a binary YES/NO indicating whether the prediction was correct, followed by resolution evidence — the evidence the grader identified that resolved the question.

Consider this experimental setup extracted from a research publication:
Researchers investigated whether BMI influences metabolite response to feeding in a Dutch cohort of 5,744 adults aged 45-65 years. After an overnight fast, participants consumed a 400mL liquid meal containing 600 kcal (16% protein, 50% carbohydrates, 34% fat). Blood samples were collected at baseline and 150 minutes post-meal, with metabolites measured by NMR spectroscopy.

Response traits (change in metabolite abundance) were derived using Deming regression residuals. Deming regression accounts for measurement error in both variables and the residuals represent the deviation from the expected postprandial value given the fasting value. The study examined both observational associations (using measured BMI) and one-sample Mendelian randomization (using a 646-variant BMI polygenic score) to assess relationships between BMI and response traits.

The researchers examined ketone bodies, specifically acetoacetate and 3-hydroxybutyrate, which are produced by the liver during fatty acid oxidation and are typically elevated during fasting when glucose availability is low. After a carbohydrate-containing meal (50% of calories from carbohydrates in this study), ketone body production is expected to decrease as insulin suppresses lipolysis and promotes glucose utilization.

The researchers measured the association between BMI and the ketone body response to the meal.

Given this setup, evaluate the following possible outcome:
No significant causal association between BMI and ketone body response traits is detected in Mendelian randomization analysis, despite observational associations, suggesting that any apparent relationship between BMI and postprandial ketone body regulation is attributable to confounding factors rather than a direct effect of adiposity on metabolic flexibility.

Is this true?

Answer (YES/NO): YES